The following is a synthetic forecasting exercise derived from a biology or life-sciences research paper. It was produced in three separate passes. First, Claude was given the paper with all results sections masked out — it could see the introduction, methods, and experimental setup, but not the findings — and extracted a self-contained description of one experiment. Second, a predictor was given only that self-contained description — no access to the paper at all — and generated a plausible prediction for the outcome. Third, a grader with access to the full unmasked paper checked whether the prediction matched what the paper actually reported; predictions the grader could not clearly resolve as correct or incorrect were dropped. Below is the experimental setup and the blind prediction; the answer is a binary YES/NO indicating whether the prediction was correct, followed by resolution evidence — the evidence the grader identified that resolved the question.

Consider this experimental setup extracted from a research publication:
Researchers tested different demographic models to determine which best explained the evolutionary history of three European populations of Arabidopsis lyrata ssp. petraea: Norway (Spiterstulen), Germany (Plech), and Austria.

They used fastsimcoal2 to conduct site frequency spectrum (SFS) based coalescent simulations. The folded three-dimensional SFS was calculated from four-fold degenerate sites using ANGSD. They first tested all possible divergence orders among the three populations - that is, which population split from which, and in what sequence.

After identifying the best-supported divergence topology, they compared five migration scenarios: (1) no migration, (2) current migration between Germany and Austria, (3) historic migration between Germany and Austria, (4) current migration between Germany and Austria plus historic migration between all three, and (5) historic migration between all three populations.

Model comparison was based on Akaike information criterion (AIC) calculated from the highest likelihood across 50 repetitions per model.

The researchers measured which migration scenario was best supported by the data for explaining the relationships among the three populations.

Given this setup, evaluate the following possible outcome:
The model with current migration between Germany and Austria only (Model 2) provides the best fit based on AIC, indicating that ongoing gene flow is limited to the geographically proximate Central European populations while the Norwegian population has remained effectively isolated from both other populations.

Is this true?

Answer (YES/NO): NO